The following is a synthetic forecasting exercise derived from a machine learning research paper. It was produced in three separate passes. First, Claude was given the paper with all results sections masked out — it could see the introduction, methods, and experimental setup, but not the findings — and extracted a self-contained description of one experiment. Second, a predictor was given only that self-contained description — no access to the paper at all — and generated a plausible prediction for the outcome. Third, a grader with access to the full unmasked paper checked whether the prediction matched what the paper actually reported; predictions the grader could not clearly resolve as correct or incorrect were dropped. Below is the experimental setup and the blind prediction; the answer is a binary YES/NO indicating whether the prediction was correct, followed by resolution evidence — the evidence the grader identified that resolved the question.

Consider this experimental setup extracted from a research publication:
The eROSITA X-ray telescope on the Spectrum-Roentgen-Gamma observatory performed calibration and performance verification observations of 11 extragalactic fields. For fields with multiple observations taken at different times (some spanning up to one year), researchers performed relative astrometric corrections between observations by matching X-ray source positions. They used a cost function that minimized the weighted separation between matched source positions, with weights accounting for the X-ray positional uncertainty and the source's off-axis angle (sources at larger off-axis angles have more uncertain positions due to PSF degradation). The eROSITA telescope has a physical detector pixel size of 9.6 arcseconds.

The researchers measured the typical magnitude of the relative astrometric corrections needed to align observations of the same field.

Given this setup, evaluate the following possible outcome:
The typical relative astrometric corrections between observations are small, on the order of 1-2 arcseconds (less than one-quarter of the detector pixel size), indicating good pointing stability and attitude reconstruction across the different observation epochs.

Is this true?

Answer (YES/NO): YES